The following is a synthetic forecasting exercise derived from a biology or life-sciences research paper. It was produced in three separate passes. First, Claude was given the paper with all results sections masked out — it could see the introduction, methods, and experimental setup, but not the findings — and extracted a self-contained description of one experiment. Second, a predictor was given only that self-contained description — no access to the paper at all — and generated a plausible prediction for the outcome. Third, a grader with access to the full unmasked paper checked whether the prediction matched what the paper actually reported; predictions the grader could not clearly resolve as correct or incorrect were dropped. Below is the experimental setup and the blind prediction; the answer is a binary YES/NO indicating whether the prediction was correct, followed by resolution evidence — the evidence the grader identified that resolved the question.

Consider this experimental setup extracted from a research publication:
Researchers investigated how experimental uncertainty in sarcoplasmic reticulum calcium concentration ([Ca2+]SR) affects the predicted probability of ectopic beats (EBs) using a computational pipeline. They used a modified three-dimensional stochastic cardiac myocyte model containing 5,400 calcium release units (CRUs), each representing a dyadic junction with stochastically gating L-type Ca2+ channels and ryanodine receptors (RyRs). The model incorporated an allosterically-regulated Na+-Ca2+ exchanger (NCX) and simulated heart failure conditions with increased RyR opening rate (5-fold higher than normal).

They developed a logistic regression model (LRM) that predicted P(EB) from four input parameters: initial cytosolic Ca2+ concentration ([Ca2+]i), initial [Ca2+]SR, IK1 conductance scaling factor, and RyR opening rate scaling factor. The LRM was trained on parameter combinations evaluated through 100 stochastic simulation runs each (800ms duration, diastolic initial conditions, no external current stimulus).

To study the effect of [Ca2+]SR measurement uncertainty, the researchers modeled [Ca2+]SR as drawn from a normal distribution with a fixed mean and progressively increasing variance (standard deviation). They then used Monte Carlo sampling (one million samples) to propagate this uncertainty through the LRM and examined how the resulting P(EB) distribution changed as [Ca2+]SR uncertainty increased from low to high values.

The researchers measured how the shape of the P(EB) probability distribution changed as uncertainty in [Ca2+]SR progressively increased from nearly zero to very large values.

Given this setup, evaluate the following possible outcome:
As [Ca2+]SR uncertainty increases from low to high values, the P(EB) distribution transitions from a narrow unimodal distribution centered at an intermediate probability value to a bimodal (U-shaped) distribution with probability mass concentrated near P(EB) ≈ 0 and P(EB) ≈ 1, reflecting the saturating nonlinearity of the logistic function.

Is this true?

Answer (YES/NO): NO